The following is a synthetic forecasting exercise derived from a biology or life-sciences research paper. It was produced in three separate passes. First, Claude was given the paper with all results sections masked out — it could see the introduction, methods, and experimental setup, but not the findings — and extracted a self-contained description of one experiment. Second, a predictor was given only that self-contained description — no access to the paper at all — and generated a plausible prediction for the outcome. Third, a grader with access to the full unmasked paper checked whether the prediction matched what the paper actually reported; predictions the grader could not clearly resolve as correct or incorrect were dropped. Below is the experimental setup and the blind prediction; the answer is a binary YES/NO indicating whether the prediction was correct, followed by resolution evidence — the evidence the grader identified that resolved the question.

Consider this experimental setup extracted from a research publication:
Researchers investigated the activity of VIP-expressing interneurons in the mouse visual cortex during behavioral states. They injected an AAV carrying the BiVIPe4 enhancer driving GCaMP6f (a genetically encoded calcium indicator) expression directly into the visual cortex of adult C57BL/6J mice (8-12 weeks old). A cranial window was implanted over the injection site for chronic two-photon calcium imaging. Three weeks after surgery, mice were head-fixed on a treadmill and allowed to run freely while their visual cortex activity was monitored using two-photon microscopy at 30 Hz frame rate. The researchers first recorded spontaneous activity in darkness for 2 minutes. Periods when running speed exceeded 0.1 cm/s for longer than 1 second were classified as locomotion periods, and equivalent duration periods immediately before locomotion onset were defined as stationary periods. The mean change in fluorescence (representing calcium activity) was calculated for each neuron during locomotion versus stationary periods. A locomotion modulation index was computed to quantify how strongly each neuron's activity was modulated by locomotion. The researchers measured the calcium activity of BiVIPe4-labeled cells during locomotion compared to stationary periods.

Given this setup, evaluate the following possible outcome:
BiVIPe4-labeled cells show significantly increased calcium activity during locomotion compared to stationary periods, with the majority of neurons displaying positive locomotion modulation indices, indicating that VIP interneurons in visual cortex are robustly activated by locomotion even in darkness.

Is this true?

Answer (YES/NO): YES